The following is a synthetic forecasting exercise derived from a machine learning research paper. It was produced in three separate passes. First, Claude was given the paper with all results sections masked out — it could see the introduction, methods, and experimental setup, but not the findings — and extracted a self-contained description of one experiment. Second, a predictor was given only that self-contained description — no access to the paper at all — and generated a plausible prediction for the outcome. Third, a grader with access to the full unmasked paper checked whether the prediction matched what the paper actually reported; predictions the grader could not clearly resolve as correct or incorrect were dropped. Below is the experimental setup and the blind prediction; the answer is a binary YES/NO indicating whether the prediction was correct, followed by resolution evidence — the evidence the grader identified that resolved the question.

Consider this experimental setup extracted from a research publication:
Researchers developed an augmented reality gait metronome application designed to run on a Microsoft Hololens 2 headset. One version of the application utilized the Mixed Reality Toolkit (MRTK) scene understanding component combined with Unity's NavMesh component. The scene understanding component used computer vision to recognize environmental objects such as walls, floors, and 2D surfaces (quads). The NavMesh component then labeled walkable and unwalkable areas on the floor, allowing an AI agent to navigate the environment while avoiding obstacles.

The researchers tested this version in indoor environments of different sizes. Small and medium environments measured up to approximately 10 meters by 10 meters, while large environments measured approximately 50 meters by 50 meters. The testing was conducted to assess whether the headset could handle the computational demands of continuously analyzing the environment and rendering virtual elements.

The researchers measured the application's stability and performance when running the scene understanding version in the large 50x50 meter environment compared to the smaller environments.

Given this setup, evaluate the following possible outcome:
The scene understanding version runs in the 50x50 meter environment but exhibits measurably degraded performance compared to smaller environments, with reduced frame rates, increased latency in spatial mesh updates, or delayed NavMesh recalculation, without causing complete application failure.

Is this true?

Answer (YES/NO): NO